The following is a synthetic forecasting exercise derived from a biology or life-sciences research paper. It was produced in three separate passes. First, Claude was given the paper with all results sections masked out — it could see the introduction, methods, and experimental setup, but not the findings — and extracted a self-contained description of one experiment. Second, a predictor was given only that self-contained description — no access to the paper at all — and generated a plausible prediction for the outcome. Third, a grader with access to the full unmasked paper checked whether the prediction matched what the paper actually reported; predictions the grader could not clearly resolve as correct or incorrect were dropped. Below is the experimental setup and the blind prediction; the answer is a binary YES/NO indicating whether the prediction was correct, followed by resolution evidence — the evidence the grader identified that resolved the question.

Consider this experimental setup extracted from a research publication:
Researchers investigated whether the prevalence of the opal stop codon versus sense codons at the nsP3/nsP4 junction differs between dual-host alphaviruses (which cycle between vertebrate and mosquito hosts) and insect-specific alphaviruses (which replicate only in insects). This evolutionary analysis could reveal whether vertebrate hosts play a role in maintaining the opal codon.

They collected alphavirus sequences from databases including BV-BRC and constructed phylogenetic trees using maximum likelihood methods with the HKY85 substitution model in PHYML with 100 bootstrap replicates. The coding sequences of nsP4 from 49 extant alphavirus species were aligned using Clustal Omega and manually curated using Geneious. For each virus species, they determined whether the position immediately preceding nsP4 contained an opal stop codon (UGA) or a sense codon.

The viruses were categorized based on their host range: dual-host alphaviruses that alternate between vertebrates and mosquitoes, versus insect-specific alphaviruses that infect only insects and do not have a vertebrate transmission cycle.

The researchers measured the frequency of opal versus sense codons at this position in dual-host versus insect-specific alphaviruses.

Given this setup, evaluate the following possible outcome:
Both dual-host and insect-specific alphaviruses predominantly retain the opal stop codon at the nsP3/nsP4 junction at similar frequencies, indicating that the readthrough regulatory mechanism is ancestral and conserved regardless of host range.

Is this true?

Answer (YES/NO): NO